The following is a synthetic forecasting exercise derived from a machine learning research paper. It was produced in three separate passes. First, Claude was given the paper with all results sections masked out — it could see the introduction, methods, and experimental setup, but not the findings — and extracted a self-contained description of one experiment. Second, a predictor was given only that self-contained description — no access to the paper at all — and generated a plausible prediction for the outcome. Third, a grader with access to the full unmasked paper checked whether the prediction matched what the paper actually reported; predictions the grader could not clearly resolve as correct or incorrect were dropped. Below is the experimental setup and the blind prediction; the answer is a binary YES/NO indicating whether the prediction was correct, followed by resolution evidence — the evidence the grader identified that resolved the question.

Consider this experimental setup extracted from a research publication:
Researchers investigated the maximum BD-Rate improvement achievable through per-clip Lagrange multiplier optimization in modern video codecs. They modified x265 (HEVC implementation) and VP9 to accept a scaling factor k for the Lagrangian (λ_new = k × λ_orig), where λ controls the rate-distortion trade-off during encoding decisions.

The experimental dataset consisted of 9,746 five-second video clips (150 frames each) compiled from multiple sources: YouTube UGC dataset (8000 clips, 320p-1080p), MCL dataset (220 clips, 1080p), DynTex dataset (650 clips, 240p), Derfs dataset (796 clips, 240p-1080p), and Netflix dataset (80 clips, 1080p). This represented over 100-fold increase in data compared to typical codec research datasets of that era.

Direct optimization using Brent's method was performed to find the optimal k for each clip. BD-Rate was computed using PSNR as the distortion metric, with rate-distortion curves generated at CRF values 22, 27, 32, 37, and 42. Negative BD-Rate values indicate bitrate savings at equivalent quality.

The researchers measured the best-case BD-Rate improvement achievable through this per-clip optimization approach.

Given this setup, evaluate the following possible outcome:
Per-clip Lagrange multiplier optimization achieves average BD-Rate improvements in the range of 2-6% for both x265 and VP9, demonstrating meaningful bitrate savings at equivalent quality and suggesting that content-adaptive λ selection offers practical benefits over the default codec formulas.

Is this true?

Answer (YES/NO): NO